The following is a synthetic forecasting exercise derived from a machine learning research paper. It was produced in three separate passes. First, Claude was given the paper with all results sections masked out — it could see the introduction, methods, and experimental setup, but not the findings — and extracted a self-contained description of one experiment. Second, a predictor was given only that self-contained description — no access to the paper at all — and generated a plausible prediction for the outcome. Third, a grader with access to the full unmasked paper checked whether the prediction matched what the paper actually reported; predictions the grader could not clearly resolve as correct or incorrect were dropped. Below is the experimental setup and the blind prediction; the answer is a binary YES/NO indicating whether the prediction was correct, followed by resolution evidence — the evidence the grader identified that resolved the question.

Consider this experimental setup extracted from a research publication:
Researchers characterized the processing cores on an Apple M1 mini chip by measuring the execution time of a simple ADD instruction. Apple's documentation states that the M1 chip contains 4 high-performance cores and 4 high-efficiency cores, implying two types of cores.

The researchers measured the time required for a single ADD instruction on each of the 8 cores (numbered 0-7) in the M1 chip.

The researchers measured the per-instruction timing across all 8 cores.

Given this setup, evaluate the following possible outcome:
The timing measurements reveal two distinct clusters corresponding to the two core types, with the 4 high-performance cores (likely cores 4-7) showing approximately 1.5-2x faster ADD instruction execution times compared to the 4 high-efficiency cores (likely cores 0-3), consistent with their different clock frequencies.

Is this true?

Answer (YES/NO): NO